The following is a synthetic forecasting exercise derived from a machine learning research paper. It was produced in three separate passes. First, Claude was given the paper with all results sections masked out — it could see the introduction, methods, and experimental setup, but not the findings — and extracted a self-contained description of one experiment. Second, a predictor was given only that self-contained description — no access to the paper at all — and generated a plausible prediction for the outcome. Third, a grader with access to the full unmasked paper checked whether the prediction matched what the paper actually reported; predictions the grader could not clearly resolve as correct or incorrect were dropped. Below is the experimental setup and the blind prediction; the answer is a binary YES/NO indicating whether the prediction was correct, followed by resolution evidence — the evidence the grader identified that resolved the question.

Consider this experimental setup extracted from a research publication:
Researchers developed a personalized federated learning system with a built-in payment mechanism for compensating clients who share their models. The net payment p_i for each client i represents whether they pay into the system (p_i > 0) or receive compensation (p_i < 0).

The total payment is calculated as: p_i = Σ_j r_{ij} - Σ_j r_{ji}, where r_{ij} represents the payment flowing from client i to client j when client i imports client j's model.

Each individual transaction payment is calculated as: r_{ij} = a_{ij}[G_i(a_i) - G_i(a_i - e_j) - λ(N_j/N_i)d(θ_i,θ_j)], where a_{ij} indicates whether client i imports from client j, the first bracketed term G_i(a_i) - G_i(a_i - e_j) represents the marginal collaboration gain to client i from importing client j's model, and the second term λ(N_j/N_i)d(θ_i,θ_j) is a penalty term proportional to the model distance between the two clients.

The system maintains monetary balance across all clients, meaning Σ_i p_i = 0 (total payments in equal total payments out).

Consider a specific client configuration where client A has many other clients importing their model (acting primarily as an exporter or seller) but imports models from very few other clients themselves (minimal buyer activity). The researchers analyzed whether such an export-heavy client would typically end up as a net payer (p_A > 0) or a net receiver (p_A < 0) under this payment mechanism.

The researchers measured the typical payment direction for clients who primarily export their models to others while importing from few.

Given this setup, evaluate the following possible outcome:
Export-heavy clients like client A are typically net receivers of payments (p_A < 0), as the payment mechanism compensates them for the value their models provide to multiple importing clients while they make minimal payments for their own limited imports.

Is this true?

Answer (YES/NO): YES